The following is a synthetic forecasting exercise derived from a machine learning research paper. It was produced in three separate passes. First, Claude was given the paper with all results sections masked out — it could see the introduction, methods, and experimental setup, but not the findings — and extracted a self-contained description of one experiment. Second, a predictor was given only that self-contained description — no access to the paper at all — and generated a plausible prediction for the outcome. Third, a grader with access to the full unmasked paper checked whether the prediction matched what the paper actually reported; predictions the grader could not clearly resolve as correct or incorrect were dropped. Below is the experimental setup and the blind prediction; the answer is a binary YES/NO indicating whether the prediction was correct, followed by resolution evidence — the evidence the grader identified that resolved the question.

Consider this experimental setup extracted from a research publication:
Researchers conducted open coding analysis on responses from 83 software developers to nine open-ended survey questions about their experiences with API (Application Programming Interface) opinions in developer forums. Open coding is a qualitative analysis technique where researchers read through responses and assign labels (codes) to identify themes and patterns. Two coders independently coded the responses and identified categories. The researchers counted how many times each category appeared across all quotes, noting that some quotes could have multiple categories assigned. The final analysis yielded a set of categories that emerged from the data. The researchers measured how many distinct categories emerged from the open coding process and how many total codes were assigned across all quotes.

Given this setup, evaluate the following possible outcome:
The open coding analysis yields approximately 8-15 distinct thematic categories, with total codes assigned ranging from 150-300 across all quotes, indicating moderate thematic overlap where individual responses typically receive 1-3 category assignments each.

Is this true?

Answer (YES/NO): NO